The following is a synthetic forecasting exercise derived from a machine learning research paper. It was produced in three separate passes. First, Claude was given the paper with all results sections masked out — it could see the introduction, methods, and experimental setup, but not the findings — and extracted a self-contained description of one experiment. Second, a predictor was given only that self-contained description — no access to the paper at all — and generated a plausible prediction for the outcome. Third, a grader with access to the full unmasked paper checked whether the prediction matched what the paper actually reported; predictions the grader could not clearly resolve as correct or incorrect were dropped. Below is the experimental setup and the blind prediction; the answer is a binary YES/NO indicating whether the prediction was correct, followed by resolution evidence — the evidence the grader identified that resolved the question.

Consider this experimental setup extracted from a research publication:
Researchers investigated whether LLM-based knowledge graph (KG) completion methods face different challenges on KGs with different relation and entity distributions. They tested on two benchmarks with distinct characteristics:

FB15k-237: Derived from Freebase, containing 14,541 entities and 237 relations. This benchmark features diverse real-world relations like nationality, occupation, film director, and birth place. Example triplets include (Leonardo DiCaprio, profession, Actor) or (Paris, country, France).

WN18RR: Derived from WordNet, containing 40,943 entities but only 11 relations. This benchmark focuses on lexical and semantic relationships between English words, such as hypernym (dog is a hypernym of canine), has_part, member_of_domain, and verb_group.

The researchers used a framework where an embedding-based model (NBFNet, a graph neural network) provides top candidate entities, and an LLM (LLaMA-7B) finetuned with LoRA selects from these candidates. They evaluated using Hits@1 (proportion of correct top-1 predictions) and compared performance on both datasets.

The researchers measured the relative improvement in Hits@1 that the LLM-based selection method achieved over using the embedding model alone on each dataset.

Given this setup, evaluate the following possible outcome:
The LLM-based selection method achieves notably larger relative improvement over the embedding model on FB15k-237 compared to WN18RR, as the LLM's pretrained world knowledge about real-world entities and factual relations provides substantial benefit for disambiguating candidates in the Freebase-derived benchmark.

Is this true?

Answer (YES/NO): YES